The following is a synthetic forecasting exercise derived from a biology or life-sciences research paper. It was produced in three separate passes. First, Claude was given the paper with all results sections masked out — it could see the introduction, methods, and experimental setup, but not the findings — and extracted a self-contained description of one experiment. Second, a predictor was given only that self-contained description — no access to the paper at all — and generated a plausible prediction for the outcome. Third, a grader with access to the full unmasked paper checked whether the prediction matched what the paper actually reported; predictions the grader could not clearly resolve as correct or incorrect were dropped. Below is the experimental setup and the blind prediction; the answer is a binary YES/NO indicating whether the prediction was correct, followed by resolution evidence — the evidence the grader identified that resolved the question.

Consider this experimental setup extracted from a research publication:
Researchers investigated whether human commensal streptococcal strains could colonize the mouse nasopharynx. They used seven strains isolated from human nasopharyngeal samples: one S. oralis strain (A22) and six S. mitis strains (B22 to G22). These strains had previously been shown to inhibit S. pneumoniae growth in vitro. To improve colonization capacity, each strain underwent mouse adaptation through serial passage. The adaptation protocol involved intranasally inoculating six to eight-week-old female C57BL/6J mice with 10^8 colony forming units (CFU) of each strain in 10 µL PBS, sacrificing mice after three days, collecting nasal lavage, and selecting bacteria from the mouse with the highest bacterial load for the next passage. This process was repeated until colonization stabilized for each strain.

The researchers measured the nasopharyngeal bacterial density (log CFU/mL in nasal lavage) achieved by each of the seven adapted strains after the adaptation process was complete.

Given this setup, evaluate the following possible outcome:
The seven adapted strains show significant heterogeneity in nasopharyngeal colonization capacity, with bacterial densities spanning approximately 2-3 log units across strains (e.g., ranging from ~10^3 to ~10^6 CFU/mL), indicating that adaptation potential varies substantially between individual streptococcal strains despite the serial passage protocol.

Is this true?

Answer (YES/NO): NO